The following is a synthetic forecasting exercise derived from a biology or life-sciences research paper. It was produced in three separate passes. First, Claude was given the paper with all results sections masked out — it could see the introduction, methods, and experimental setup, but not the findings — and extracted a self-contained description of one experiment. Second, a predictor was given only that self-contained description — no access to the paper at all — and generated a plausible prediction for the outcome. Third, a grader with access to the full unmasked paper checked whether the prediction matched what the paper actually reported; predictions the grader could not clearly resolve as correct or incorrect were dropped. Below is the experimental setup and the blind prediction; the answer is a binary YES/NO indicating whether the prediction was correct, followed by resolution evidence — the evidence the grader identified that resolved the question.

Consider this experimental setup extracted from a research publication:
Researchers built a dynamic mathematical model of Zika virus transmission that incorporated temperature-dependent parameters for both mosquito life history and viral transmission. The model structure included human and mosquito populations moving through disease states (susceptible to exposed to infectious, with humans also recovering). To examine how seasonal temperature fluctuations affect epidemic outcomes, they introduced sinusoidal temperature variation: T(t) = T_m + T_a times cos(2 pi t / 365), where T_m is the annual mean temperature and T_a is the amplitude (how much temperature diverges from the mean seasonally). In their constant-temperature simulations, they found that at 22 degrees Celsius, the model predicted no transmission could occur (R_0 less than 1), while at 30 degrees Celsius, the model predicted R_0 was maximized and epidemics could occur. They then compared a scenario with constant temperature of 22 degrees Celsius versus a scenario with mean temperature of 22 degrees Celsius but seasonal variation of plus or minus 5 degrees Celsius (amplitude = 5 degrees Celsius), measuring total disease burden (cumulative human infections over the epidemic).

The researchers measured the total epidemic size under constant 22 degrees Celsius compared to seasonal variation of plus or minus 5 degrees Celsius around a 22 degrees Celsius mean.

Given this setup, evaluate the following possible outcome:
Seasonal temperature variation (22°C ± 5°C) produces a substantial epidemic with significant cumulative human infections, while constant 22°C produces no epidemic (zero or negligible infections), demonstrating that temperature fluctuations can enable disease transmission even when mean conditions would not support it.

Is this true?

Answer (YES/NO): YES